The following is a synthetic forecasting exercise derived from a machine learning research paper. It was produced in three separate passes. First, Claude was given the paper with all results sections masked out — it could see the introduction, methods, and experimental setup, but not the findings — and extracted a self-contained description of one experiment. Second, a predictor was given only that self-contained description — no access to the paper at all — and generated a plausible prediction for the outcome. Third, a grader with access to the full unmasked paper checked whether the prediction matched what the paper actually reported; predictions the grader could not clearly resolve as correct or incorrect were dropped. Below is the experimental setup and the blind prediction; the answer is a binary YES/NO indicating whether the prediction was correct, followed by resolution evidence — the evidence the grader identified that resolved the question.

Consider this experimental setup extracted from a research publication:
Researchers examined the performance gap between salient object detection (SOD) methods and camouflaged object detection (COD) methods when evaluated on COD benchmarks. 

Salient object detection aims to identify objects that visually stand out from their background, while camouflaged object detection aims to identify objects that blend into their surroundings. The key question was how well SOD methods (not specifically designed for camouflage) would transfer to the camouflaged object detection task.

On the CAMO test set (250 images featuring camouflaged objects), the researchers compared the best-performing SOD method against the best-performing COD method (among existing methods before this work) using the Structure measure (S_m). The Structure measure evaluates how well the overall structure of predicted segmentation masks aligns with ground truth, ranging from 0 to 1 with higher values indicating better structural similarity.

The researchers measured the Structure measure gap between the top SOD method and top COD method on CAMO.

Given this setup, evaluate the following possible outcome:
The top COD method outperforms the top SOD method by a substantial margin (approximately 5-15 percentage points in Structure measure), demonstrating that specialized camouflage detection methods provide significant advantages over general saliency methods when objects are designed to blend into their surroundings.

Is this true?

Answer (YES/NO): NO